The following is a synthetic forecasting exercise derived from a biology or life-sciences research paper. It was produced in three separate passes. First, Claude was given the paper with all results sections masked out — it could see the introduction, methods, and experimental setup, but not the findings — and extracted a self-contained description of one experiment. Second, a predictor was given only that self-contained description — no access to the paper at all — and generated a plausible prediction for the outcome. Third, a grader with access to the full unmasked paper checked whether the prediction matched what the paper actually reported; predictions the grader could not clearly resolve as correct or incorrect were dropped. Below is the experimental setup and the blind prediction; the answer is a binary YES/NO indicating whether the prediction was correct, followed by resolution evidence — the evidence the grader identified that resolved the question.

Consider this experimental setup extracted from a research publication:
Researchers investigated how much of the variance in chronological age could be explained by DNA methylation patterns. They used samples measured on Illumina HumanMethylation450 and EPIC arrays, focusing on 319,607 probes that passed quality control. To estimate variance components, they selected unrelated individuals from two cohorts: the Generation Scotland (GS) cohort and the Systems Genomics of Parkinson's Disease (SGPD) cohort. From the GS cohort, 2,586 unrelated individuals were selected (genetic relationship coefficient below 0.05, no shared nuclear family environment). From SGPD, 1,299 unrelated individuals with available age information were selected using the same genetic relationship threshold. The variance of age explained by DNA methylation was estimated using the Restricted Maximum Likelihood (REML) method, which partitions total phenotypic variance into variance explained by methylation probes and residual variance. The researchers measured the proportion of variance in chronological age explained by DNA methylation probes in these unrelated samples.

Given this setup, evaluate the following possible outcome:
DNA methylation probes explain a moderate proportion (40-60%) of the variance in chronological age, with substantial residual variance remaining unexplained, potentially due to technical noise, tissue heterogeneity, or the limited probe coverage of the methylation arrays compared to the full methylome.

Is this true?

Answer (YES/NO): NO